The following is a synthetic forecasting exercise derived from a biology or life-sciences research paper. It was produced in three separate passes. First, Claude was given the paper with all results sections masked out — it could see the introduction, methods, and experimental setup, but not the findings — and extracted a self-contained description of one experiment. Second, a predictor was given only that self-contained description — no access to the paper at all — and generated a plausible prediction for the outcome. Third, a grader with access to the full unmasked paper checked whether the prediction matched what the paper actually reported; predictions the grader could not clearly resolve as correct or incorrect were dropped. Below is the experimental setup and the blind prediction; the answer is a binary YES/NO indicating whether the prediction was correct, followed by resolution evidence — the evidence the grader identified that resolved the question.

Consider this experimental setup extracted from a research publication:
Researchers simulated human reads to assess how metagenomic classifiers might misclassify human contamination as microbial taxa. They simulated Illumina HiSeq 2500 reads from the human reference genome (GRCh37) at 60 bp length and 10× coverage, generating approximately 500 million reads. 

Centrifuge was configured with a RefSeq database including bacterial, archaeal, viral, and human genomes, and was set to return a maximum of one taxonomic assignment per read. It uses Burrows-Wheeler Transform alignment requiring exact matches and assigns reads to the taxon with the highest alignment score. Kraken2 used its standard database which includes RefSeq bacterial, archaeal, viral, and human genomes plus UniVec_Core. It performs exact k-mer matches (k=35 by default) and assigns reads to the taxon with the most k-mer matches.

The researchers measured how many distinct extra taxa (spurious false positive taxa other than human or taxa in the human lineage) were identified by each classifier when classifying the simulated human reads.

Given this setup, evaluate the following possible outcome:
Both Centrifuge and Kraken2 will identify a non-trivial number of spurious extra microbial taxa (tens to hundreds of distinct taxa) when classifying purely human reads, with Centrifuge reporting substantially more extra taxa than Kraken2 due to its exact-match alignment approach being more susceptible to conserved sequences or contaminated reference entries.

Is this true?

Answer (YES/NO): NO